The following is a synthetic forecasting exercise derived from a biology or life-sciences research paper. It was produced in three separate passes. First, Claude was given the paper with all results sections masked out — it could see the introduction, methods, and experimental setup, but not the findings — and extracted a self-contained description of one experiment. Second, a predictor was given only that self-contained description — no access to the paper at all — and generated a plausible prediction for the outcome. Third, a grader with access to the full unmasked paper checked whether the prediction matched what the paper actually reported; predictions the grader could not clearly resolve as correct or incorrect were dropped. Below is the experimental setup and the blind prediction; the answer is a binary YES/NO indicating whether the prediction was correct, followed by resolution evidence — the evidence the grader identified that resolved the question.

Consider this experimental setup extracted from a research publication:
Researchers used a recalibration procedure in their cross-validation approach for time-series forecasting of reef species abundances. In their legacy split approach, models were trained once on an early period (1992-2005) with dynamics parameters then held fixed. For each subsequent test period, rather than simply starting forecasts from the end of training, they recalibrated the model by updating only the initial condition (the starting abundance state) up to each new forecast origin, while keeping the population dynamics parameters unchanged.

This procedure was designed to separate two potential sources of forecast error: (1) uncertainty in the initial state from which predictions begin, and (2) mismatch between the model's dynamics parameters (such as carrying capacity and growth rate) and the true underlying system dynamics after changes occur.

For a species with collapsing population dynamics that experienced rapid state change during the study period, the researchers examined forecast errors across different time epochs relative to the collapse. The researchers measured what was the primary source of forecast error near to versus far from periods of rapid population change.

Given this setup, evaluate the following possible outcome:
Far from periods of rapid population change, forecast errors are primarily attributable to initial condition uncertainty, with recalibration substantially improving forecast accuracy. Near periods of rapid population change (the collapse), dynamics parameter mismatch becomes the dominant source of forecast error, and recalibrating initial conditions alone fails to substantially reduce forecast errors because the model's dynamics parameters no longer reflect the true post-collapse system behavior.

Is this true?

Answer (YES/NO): NO